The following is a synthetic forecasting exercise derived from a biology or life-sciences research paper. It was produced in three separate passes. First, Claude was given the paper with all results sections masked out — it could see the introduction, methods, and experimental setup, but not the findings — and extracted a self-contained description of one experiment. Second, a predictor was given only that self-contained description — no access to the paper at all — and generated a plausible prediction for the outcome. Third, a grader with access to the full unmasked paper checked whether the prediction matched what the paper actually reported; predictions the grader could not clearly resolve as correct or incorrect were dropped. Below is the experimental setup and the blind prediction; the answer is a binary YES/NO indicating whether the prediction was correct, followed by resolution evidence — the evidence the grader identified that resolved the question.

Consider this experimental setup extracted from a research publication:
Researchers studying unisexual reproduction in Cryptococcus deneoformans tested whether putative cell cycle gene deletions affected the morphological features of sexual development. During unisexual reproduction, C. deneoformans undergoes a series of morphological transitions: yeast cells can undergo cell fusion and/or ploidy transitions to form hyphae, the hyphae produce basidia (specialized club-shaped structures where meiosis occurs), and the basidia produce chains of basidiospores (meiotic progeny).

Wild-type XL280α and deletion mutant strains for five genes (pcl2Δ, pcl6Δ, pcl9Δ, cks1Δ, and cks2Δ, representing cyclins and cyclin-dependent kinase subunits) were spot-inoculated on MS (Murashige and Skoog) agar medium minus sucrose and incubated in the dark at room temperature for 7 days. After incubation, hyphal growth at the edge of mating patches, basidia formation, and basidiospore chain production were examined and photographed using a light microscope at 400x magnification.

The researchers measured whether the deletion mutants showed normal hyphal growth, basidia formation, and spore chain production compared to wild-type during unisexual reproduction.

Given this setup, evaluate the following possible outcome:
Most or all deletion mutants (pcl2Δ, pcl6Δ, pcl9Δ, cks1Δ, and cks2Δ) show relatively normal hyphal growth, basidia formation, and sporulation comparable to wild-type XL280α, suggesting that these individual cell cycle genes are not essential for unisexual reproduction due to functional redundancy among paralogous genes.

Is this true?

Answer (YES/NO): NO